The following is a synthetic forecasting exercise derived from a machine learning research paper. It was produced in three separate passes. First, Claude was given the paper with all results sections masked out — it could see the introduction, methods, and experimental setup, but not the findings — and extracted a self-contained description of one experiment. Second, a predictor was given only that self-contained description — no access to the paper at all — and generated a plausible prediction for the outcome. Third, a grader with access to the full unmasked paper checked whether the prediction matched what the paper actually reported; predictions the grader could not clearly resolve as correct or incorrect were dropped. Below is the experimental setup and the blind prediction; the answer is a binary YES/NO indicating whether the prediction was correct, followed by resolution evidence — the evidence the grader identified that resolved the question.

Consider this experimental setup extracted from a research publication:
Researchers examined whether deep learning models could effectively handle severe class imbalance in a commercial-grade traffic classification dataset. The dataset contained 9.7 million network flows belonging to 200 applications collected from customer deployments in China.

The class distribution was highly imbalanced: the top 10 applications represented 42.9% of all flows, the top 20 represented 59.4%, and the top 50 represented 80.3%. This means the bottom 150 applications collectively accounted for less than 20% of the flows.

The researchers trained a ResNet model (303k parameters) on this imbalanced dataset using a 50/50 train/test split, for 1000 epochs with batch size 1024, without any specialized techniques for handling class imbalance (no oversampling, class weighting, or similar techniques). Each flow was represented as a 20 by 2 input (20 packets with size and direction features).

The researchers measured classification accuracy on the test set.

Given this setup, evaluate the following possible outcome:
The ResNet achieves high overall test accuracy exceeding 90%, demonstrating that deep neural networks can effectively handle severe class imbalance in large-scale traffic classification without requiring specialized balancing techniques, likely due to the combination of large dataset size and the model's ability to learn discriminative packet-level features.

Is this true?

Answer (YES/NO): YES